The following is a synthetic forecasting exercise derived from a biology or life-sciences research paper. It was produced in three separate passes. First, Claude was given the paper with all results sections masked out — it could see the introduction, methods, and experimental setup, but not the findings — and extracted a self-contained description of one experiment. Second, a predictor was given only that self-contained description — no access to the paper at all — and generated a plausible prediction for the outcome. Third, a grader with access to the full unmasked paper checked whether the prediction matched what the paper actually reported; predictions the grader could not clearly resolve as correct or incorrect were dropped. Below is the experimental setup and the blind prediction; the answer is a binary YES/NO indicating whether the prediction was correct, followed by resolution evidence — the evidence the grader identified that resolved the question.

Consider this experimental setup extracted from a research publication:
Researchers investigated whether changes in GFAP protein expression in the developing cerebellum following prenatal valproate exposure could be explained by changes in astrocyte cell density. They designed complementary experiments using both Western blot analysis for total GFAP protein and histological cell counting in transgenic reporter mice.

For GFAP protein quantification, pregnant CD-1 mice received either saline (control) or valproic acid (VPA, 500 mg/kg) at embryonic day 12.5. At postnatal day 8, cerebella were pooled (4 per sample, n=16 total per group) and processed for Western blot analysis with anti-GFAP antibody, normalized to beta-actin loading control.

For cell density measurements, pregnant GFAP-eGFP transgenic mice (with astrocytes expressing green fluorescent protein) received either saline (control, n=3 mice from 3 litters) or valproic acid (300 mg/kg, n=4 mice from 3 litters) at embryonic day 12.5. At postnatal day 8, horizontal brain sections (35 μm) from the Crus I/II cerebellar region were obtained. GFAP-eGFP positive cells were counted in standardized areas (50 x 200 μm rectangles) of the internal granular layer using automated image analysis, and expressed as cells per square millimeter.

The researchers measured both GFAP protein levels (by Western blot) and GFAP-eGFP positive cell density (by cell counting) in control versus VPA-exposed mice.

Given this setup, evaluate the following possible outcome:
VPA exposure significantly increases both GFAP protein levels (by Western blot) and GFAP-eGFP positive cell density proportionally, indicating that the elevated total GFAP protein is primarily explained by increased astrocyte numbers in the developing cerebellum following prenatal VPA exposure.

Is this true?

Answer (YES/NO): NO